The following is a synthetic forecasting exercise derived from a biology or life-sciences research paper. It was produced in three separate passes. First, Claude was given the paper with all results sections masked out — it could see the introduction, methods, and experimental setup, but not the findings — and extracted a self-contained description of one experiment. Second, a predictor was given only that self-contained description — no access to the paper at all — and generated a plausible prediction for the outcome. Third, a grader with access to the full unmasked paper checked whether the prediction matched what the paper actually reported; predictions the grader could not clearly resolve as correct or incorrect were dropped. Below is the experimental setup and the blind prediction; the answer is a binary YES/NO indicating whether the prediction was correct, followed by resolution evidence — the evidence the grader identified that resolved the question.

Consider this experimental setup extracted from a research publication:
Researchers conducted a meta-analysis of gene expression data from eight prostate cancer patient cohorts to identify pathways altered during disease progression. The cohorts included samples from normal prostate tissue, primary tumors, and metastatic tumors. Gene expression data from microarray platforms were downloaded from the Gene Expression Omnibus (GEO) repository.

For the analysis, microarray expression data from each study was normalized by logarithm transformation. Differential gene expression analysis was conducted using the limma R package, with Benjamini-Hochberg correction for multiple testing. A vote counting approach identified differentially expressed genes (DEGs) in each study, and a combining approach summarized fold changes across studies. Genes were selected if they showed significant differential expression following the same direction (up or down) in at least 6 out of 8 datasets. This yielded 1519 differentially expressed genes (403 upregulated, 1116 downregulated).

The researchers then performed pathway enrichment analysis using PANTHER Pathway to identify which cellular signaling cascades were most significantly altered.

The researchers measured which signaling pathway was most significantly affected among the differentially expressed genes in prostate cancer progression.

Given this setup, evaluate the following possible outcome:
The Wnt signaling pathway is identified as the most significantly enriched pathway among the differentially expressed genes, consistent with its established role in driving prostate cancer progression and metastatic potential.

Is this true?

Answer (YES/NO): NO